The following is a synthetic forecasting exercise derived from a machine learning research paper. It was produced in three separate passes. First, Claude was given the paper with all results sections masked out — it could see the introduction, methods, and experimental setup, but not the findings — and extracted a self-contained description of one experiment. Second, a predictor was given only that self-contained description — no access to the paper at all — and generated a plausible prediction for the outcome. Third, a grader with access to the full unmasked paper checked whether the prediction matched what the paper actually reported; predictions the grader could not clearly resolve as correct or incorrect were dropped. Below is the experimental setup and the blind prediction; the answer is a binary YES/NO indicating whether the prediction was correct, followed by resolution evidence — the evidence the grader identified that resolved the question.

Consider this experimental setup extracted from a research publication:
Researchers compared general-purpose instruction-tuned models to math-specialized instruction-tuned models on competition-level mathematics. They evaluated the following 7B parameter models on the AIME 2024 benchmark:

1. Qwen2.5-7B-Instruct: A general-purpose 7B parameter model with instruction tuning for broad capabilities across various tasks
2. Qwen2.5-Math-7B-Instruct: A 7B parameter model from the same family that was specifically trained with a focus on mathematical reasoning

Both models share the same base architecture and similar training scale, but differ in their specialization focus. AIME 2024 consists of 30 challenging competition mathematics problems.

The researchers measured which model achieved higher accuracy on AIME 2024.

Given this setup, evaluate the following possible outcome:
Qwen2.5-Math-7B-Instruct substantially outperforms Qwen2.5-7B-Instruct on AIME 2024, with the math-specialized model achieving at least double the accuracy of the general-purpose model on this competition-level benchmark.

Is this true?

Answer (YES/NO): NO